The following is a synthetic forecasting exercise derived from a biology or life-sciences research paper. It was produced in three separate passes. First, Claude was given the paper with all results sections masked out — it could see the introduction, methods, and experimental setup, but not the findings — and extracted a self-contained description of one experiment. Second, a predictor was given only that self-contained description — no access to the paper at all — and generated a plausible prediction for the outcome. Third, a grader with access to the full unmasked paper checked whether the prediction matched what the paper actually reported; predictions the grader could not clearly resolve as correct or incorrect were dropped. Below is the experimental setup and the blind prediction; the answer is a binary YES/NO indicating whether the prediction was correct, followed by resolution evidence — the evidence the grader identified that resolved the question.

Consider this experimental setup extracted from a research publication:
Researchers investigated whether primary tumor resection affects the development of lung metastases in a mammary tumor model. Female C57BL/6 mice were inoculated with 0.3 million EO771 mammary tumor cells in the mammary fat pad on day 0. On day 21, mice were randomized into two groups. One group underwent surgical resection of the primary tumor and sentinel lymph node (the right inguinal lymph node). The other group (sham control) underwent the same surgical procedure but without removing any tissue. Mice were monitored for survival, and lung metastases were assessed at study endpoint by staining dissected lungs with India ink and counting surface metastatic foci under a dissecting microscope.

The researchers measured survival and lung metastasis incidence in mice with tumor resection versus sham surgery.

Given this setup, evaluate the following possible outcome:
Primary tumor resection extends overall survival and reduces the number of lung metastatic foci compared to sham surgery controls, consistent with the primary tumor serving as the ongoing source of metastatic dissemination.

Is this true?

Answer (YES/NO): NO